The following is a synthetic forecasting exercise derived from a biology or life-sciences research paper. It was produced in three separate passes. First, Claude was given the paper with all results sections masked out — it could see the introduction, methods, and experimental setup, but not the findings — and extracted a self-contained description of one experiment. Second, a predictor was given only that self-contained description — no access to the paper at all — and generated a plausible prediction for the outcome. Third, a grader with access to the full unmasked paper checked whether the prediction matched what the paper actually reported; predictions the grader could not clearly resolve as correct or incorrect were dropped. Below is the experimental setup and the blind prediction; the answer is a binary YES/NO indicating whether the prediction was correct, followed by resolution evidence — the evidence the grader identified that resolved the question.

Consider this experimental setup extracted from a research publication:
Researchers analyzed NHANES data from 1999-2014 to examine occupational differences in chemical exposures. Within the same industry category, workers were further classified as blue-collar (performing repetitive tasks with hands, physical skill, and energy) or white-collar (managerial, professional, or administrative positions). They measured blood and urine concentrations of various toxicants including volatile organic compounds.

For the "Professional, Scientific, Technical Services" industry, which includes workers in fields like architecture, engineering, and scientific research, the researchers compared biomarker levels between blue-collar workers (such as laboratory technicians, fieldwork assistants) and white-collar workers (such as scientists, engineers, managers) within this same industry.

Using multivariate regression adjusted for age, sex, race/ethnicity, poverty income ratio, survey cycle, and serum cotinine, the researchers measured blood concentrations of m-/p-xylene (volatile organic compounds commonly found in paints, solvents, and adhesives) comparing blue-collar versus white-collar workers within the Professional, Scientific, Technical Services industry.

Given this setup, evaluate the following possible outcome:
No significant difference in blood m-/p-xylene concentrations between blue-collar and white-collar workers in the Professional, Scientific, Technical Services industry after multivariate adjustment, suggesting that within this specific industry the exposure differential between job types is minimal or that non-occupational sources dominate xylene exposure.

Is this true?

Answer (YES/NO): NO